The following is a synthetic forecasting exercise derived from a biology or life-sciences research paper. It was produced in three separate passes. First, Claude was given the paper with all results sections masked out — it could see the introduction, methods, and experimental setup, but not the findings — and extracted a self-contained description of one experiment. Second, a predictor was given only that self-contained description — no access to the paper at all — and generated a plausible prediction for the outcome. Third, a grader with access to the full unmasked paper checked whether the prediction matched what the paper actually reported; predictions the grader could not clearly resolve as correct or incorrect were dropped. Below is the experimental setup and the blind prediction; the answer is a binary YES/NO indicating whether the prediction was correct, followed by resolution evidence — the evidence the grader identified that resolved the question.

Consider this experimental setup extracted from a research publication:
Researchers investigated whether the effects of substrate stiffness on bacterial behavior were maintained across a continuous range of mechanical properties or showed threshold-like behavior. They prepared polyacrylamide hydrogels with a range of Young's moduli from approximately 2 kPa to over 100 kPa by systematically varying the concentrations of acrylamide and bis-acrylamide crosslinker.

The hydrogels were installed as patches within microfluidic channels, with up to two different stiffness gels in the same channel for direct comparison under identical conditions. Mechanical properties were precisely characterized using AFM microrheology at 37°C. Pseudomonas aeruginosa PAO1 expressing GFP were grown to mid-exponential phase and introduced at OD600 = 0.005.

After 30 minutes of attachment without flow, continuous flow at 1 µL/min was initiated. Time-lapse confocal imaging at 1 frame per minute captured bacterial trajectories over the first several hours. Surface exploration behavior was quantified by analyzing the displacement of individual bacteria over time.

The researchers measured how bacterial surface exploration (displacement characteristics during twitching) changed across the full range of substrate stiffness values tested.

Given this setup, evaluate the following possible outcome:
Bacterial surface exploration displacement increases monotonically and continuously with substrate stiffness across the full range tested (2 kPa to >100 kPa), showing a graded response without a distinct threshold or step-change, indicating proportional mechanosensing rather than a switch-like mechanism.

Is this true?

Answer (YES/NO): NO